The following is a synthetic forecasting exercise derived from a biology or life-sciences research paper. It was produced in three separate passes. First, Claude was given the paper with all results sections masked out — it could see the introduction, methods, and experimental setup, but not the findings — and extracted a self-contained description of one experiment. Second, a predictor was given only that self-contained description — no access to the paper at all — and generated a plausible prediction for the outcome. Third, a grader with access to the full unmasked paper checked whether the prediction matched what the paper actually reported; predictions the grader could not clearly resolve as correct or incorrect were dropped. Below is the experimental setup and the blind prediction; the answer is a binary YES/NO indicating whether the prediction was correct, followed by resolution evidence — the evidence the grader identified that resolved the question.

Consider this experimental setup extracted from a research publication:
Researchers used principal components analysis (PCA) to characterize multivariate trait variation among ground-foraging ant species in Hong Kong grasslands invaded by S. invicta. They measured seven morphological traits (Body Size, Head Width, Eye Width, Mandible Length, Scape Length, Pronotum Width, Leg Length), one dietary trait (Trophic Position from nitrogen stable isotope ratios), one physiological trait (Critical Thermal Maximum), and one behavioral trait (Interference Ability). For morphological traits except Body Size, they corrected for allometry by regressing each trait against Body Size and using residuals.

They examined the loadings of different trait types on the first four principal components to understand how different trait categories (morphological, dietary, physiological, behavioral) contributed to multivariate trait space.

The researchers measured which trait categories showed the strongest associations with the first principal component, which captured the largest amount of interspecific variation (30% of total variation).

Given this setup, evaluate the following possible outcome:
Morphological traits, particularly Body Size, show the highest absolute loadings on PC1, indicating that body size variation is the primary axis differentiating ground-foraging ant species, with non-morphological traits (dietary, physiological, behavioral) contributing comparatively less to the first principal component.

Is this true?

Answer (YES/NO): NO